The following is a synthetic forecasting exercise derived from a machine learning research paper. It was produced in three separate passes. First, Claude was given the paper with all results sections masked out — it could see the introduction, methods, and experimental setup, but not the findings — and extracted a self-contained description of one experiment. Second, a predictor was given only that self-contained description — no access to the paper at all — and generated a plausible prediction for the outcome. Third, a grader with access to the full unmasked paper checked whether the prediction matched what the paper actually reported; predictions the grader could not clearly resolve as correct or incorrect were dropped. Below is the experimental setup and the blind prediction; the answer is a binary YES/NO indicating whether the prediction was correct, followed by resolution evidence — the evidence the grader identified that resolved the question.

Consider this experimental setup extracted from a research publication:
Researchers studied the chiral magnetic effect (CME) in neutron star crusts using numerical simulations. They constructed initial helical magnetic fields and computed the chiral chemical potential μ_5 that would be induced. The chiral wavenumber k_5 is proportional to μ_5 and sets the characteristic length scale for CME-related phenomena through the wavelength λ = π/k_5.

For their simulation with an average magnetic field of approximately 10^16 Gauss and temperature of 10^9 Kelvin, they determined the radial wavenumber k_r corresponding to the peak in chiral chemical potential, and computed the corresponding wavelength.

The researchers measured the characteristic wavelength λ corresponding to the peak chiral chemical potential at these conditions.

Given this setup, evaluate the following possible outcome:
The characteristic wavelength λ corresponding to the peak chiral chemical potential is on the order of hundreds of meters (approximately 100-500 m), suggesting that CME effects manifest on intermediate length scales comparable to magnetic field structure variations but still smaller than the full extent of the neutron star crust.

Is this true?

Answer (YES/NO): NO